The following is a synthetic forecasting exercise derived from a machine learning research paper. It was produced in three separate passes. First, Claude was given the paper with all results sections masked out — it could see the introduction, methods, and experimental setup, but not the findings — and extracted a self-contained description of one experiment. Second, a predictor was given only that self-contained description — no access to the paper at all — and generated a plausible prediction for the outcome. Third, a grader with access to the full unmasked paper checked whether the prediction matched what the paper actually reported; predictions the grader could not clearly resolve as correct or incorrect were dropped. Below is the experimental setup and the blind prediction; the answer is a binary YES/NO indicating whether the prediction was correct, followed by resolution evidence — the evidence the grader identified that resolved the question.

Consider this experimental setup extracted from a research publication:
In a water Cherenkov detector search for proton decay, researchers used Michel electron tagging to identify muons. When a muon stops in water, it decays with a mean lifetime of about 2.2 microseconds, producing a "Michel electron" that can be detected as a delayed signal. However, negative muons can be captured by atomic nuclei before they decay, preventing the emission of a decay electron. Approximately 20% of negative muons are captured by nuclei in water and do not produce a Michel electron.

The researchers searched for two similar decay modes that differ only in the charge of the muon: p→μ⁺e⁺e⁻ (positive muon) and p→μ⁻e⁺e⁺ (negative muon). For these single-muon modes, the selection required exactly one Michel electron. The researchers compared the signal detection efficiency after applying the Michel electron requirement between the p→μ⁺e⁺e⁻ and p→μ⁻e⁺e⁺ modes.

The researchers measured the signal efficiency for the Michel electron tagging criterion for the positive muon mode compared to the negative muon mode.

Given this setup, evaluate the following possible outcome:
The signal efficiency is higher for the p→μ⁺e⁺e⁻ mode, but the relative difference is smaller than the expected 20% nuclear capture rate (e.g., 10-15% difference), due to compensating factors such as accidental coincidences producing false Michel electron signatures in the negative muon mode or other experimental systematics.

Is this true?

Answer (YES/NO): NO